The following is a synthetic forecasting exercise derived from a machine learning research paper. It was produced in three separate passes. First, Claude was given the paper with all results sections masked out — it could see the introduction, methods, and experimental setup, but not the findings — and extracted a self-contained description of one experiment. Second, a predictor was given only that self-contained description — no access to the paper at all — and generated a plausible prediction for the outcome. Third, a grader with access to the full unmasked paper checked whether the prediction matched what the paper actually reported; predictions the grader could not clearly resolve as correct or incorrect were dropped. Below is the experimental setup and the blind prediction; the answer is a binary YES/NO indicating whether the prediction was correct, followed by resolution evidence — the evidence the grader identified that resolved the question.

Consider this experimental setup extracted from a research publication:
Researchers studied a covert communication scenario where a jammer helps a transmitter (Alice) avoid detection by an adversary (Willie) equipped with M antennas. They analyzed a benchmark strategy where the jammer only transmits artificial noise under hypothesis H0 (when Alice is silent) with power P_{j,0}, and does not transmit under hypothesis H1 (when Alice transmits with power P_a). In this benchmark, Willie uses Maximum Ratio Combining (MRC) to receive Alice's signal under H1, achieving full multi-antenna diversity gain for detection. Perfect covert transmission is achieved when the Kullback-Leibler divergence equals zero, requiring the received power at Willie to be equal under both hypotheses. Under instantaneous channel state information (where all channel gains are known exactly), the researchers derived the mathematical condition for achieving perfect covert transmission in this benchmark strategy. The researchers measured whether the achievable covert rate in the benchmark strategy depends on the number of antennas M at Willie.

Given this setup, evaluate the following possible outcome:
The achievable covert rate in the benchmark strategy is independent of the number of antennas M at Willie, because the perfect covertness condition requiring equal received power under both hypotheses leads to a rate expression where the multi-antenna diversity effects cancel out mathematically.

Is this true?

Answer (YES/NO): YES